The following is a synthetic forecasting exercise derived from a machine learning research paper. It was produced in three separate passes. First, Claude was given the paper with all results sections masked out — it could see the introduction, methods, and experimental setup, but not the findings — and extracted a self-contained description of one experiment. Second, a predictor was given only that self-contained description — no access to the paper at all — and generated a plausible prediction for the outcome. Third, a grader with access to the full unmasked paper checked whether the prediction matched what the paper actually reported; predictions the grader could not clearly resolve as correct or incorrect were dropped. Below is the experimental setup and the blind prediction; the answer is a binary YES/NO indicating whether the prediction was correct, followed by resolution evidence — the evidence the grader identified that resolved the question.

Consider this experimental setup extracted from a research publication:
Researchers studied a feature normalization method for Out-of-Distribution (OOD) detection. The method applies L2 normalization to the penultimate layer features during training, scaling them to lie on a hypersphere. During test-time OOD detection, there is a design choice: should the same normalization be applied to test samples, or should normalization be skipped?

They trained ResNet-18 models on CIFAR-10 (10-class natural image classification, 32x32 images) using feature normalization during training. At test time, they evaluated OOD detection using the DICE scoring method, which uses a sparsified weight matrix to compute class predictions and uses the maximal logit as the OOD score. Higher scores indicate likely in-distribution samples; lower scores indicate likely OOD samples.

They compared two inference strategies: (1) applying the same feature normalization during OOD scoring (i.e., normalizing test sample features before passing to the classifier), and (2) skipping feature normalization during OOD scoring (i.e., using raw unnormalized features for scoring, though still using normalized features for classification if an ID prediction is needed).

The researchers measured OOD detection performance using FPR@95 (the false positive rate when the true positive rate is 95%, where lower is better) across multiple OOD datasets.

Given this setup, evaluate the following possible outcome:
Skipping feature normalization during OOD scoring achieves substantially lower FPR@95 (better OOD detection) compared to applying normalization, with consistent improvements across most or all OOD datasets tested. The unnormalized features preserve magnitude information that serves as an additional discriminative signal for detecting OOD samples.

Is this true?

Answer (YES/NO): YES